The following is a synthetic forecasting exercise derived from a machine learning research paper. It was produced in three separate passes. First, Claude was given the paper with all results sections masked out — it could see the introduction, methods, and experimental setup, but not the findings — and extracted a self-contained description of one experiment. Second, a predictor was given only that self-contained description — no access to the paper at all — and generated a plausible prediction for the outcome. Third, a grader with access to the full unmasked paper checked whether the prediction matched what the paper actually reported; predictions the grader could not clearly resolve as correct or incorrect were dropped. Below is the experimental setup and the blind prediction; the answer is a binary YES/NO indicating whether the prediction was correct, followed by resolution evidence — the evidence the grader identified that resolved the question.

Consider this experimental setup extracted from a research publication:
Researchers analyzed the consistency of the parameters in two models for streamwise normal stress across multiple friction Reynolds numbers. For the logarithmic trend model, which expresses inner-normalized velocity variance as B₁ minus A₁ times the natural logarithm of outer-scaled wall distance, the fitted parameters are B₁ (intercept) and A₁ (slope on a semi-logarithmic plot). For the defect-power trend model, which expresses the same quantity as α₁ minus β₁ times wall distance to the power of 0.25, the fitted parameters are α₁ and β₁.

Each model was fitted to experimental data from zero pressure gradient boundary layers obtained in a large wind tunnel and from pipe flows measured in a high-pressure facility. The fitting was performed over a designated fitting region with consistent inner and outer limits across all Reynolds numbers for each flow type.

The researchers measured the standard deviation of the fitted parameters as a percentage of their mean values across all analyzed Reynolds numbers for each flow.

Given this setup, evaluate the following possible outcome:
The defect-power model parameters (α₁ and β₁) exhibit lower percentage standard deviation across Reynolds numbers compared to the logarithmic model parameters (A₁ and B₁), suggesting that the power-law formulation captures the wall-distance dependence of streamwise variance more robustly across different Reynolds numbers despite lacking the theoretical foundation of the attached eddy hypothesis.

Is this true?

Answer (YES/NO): NO